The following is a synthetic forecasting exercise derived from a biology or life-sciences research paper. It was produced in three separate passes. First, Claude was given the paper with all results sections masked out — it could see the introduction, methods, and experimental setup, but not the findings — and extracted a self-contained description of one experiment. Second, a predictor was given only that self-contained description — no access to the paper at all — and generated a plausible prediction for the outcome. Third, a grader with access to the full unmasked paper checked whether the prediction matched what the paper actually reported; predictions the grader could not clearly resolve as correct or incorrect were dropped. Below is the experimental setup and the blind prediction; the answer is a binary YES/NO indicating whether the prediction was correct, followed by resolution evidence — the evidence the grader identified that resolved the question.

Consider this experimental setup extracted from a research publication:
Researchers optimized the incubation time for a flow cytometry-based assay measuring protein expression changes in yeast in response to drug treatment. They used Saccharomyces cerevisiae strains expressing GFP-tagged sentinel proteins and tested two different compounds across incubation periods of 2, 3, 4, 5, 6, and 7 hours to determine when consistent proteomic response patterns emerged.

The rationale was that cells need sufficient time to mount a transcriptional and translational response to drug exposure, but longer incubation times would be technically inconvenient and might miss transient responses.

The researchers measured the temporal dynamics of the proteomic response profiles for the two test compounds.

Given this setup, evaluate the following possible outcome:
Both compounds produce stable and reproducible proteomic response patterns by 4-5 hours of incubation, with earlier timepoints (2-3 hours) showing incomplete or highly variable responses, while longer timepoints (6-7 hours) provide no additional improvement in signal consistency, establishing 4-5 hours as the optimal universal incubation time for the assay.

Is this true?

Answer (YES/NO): NO